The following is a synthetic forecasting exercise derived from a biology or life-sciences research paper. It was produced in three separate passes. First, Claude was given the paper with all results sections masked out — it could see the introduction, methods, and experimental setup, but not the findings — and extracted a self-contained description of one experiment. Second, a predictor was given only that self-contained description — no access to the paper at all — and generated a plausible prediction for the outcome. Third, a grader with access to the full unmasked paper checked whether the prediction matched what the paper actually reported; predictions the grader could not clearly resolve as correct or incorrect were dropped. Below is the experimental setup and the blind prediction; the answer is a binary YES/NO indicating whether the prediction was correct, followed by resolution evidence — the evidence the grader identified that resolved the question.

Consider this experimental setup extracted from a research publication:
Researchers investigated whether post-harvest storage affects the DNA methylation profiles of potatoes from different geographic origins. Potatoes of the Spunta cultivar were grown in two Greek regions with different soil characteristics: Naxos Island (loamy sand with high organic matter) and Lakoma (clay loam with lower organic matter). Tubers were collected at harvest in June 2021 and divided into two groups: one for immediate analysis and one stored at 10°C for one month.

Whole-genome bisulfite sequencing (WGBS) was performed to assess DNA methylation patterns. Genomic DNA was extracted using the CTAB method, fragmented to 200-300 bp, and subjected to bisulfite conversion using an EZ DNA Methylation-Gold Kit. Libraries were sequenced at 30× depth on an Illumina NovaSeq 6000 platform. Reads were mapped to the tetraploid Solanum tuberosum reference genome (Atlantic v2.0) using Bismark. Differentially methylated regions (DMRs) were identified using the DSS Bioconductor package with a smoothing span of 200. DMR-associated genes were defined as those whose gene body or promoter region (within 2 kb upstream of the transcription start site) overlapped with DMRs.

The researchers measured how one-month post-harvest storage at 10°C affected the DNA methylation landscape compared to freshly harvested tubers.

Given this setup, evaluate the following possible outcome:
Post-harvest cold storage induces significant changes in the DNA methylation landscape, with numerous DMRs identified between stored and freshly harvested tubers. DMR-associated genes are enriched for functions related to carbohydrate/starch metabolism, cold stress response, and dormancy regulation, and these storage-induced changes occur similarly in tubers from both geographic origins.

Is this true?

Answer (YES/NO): NO